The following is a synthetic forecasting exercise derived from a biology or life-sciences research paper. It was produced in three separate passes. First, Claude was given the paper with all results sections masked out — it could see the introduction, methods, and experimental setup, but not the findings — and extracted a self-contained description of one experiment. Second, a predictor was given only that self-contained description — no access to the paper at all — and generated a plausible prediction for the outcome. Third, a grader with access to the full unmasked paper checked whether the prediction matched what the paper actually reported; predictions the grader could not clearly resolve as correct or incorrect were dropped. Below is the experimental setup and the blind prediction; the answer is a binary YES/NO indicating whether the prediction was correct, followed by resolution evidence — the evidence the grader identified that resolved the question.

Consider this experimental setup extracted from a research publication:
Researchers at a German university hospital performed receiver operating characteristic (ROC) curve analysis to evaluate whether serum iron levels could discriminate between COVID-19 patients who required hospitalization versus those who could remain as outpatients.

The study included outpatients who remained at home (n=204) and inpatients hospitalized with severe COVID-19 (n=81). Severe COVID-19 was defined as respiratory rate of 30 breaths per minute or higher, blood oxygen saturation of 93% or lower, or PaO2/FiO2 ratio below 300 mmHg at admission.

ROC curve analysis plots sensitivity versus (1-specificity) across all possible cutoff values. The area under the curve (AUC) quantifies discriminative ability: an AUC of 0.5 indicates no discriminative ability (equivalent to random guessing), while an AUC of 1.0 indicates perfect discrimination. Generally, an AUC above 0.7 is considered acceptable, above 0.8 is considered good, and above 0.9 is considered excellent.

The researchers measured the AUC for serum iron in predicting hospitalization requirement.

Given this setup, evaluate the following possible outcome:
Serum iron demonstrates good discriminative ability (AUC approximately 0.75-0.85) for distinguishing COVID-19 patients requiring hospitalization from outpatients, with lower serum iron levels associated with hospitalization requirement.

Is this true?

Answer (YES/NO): NO